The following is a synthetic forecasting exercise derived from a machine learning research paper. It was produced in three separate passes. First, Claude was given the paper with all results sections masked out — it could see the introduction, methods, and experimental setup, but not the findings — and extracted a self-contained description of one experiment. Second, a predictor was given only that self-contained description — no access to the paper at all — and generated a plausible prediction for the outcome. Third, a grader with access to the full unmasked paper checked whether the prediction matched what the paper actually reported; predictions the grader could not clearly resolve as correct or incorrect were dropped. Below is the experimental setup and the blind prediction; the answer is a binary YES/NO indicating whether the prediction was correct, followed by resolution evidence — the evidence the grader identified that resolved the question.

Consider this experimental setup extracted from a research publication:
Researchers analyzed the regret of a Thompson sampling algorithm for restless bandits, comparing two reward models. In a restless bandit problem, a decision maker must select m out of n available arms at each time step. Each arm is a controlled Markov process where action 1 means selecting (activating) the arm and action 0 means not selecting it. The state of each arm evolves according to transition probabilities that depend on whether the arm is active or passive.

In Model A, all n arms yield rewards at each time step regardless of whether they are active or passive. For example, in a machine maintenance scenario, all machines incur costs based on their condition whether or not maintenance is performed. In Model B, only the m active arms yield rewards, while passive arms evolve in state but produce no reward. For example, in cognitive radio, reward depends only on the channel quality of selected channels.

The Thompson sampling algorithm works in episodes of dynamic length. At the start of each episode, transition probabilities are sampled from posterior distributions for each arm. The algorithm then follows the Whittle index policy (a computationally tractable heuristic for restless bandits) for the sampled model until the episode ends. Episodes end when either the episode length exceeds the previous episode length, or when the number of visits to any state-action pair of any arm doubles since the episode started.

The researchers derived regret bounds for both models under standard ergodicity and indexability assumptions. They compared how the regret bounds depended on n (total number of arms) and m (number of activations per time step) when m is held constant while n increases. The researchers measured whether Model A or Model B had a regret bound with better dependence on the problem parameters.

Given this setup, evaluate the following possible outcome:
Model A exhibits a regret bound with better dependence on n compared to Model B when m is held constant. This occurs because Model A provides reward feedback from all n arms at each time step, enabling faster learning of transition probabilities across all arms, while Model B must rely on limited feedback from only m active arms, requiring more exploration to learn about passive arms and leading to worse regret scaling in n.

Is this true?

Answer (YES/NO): NO